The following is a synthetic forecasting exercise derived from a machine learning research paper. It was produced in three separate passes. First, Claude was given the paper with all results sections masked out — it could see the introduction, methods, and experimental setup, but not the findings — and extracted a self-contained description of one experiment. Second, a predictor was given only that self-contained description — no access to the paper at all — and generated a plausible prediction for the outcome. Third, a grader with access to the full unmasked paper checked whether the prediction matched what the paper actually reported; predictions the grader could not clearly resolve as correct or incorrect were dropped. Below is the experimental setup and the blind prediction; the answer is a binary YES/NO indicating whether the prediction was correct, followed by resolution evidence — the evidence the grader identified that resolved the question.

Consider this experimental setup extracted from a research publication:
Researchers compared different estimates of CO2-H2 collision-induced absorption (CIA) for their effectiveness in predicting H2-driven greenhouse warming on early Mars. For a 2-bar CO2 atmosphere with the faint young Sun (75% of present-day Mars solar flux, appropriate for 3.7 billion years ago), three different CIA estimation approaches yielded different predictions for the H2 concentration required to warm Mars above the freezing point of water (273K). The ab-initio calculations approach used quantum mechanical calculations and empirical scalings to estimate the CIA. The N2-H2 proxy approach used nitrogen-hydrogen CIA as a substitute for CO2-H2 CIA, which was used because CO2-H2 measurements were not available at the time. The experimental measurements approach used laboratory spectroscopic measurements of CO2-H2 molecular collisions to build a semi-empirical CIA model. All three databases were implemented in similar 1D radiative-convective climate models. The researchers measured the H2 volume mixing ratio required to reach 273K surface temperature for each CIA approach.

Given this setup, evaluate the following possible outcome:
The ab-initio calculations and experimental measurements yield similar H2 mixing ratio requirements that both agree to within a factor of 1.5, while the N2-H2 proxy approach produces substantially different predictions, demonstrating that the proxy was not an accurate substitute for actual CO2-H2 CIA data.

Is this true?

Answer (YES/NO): NO